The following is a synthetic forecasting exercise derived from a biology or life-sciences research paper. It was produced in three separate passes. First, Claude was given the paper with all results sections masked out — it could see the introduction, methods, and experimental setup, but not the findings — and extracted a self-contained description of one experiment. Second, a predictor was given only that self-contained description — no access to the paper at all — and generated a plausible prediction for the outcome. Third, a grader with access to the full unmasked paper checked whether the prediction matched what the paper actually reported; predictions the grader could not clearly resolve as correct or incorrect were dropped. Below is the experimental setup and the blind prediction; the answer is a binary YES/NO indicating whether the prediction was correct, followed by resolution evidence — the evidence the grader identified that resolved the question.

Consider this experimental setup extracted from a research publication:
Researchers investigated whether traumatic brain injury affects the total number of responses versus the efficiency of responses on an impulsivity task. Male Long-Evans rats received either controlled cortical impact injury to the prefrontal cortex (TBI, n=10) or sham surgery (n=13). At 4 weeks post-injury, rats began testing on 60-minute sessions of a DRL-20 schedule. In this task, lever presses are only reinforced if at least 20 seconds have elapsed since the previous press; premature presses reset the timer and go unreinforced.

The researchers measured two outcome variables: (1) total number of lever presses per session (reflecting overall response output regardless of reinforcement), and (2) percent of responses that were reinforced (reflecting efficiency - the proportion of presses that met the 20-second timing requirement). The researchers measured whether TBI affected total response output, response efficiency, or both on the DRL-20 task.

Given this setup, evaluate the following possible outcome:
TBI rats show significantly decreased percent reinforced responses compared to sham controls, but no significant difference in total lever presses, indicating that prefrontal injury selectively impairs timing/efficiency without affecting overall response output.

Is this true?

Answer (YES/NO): NO